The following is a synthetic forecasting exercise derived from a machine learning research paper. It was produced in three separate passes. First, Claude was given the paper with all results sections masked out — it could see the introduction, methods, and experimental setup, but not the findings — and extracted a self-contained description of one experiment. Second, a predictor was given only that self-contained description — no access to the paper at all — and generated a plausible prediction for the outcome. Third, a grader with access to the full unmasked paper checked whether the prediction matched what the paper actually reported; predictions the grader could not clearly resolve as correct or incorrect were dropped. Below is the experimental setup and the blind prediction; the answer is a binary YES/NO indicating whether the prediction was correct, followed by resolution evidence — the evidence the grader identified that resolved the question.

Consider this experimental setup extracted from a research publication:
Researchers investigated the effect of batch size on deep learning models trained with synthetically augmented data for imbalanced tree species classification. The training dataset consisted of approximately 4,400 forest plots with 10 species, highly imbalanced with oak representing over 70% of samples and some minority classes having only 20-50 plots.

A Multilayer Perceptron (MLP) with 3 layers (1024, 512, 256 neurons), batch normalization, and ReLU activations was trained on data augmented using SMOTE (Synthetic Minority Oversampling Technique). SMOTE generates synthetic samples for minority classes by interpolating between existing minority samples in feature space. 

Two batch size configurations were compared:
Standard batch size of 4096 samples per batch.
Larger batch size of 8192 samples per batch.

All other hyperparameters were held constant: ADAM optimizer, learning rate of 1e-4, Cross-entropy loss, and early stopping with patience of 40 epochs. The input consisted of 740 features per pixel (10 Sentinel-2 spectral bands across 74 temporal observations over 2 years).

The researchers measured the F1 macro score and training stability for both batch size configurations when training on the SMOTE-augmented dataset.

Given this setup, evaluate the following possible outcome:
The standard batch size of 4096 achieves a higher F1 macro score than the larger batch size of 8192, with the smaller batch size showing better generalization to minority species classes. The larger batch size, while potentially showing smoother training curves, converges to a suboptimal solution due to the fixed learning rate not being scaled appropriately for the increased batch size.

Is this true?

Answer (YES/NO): NO